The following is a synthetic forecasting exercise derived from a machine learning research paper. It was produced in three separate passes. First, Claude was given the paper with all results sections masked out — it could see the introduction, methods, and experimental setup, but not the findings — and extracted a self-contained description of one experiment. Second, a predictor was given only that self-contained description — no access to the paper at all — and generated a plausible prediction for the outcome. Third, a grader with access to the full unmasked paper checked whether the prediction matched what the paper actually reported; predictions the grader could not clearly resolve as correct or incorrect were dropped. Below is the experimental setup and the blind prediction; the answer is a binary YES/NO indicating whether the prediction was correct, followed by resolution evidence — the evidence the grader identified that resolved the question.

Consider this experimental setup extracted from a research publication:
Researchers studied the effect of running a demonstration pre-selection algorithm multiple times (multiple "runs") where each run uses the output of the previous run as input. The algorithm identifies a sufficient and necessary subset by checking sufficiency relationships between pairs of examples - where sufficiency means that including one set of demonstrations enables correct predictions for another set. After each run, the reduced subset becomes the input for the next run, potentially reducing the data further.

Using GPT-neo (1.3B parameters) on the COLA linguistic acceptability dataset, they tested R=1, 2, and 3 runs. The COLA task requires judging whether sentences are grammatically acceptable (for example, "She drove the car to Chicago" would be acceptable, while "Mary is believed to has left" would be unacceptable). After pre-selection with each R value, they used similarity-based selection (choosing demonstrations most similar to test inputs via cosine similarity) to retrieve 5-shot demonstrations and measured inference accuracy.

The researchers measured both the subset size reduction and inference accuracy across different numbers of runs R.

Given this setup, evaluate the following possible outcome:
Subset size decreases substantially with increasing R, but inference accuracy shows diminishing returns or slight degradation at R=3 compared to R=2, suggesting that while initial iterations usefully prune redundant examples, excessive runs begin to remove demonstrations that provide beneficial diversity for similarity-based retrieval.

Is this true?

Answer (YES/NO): YES